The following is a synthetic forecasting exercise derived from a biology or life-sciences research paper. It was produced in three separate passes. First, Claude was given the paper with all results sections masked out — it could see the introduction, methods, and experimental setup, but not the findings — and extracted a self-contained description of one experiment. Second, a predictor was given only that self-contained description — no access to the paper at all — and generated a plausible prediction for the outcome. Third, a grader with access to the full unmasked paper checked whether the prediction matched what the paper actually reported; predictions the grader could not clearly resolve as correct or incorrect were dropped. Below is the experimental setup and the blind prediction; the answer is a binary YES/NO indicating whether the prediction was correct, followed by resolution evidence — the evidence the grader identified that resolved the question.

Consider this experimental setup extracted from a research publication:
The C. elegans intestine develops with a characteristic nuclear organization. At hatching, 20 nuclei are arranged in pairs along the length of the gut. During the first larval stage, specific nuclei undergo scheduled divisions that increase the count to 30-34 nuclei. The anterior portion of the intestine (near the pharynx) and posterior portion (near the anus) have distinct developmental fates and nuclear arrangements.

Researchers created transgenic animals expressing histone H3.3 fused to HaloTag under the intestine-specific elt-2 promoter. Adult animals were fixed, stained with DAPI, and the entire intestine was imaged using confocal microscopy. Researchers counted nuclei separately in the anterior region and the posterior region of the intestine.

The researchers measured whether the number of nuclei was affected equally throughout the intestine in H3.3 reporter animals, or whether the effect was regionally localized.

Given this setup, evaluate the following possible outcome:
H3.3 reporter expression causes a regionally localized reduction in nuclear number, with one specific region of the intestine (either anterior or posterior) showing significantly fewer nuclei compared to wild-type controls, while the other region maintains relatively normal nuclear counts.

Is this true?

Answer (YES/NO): NO